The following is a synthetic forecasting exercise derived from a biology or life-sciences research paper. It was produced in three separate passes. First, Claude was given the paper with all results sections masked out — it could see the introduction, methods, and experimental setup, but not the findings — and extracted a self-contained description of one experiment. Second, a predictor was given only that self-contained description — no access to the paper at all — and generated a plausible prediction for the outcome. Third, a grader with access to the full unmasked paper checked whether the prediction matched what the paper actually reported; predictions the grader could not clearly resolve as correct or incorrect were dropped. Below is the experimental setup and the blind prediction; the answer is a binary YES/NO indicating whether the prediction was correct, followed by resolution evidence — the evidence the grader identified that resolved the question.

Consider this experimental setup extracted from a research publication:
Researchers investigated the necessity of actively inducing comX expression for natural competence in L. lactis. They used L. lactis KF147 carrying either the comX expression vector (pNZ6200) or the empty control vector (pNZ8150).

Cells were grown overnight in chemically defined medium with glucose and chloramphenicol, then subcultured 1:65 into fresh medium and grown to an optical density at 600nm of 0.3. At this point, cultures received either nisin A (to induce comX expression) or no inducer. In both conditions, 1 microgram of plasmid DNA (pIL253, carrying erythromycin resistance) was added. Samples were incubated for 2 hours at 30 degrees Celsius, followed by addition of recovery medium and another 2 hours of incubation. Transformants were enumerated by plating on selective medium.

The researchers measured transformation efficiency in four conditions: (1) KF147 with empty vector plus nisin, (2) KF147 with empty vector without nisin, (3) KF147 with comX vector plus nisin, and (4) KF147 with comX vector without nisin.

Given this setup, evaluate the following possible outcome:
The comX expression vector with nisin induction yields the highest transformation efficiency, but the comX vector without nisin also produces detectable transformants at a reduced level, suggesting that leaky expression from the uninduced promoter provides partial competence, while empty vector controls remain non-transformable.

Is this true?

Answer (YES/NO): NO